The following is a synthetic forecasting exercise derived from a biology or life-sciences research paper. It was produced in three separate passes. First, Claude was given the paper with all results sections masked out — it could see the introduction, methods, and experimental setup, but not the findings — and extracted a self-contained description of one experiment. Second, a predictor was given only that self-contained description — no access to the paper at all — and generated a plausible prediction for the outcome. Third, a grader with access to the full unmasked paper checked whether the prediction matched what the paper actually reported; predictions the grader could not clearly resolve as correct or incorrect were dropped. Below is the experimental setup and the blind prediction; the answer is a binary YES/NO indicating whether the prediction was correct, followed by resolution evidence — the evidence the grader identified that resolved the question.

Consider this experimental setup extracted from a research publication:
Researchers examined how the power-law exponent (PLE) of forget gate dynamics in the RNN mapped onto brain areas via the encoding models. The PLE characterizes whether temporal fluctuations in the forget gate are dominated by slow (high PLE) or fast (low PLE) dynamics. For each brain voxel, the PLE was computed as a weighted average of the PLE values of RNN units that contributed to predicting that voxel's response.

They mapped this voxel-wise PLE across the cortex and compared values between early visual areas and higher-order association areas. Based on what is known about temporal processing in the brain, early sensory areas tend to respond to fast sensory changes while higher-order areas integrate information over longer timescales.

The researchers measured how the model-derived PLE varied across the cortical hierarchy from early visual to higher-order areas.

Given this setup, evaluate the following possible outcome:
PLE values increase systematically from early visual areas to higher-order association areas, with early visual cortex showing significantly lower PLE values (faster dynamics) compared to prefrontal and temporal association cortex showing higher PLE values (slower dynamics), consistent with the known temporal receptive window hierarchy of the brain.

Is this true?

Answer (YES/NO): NO